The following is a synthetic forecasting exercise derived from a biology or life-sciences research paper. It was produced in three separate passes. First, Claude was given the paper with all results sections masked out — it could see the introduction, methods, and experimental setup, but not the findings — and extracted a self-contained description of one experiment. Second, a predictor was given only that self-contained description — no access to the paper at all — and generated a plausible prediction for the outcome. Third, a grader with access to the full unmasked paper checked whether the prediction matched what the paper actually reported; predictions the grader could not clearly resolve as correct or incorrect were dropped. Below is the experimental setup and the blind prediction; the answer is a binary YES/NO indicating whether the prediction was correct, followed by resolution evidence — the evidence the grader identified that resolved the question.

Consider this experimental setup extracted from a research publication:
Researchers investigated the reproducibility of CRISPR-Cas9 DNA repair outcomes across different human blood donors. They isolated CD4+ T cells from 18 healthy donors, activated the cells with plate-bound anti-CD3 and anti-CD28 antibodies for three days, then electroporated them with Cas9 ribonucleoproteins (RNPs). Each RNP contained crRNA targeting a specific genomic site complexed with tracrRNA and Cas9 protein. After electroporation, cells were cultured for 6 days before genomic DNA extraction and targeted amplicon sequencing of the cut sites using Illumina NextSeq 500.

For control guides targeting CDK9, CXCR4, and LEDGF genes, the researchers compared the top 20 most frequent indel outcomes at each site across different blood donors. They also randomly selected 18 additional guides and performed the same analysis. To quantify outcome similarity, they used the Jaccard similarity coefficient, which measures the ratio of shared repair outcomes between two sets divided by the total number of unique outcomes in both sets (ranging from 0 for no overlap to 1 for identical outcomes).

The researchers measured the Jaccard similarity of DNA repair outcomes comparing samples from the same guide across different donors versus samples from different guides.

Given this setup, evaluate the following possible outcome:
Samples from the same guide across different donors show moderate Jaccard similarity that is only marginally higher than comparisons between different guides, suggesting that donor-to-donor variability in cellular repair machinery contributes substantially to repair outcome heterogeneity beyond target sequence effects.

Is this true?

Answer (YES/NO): NO